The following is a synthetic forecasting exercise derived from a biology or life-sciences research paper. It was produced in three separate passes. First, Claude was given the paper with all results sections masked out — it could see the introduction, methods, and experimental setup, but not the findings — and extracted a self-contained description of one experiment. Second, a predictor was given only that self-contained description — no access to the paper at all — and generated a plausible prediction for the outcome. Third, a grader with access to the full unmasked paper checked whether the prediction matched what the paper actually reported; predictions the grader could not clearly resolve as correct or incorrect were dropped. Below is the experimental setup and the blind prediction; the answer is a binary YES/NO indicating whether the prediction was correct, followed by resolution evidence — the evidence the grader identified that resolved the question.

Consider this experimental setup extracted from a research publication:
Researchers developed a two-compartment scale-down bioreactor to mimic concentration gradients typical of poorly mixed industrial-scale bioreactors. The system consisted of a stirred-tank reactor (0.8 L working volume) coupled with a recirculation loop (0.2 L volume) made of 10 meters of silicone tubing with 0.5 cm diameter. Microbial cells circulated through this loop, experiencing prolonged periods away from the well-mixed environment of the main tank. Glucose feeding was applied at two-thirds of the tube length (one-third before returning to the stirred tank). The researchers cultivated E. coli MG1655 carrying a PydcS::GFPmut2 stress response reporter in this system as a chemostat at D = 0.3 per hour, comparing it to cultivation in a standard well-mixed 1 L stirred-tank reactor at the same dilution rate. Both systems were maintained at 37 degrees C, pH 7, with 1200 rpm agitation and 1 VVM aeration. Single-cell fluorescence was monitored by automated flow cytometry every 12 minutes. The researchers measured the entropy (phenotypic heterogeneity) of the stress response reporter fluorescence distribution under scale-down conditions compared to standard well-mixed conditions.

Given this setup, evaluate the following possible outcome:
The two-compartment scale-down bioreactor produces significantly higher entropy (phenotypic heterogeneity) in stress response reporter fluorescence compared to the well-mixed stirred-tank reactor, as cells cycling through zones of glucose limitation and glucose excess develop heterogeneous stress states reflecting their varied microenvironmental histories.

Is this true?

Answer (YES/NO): NO